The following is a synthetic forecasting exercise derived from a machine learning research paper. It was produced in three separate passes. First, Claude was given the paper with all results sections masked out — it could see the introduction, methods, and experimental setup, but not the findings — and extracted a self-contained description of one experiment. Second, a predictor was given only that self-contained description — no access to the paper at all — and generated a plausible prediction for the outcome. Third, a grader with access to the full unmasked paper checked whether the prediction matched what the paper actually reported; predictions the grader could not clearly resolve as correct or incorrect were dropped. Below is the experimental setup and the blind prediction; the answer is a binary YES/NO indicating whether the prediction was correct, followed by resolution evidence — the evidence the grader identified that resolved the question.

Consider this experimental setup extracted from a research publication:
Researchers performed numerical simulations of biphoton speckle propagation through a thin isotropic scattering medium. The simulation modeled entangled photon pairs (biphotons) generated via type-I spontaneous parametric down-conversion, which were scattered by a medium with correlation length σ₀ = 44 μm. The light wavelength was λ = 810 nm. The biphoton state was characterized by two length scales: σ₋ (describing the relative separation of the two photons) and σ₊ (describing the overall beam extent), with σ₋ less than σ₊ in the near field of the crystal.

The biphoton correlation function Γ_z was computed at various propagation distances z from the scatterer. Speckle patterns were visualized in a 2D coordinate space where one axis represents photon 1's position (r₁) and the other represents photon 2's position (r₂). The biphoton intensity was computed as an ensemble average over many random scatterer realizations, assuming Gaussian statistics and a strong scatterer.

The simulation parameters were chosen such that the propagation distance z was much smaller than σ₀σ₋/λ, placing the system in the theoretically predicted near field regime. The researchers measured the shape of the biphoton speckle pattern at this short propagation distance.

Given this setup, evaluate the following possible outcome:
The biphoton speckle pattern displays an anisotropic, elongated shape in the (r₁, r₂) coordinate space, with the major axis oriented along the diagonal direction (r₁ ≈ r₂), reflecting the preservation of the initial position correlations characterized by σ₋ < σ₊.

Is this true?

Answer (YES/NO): NO